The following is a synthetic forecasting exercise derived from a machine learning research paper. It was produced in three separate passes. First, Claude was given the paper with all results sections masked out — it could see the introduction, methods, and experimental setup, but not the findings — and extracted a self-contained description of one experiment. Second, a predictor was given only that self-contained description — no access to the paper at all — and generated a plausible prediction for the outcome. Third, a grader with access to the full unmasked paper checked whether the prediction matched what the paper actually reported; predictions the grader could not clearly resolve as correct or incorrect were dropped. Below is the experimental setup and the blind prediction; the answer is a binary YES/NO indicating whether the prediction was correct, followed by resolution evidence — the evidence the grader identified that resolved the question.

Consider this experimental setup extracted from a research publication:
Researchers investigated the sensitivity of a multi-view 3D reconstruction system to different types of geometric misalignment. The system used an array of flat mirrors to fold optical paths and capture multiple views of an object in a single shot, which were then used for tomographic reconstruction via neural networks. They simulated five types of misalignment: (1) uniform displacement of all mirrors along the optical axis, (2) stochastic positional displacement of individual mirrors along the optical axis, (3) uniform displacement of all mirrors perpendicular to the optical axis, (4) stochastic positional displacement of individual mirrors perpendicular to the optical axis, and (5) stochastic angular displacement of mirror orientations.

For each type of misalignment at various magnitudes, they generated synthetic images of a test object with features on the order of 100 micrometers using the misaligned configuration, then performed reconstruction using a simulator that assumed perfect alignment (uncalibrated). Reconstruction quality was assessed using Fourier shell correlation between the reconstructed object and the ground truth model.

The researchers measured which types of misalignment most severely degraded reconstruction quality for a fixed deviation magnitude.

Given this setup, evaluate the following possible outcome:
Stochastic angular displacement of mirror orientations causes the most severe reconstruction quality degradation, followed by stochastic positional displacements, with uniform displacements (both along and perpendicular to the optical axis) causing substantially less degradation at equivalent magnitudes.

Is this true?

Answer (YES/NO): NO